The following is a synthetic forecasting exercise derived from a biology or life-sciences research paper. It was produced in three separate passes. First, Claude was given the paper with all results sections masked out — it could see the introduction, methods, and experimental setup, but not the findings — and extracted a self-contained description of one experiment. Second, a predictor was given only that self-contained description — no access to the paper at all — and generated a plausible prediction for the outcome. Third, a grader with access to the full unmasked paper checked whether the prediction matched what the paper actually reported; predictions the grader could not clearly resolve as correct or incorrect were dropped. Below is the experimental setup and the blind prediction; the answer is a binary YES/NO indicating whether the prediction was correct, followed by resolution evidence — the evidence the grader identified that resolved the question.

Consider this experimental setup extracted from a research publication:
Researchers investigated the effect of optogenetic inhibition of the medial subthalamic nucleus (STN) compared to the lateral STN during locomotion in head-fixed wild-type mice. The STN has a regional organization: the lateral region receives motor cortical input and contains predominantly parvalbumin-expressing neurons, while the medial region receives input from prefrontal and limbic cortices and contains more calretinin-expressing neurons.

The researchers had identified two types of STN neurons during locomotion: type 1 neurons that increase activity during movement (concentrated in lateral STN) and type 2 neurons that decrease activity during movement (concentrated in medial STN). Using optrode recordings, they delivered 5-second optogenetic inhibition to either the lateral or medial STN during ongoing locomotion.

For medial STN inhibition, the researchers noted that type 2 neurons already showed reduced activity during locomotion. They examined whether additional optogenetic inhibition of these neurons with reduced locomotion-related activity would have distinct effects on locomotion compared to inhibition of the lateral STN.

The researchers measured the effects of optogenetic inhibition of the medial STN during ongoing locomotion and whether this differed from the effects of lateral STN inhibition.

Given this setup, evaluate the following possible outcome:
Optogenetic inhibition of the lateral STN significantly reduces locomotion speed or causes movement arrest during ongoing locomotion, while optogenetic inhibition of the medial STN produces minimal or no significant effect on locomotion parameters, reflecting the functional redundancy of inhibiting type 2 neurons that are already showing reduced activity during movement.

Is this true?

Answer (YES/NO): YES